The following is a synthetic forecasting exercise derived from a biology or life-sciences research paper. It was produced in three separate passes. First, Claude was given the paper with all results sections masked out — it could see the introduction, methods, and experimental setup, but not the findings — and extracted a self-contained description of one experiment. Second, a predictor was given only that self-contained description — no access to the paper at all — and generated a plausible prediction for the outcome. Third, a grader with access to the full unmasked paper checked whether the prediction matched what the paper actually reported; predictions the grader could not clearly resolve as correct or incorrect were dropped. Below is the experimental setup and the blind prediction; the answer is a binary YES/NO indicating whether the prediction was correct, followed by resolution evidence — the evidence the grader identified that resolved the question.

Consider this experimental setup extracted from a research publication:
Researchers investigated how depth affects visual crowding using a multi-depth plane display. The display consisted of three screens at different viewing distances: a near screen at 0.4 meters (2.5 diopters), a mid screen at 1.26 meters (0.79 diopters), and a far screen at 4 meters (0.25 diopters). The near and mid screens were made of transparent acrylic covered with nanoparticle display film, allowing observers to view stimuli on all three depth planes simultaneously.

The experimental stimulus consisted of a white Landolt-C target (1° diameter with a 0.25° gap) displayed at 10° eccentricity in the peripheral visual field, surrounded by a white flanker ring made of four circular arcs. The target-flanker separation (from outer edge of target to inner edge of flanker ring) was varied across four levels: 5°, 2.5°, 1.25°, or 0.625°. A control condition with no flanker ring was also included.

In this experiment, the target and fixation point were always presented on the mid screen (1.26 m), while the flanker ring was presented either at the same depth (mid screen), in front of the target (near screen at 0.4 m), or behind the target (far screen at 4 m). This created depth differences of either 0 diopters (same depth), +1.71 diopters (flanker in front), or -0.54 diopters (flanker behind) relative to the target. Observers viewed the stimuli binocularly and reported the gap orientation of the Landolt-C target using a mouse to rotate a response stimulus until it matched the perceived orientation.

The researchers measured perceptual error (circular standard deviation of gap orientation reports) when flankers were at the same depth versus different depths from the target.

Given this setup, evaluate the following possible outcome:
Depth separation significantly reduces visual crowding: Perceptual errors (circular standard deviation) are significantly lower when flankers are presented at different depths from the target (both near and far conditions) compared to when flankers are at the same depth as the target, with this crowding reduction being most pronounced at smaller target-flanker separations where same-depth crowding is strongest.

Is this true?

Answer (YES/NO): NO